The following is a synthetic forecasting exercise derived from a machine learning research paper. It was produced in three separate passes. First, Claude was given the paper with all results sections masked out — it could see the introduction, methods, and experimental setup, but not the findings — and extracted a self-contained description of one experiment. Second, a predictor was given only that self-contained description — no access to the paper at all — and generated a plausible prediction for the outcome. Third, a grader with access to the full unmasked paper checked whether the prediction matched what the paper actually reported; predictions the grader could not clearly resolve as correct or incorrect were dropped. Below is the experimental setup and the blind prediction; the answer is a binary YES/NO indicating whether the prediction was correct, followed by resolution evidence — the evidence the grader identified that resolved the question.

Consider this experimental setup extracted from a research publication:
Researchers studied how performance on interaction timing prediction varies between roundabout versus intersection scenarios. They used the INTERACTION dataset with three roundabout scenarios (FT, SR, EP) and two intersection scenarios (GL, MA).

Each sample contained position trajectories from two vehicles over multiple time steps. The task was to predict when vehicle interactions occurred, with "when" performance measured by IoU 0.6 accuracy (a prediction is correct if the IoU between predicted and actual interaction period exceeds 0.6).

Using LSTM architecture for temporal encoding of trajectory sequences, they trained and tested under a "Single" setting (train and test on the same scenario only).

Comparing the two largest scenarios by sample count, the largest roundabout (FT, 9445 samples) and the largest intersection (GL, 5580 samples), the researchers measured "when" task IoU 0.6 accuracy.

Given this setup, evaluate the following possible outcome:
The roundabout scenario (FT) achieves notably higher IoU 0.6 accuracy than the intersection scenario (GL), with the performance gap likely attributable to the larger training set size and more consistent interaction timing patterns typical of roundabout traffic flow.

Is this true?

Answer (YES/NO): NO